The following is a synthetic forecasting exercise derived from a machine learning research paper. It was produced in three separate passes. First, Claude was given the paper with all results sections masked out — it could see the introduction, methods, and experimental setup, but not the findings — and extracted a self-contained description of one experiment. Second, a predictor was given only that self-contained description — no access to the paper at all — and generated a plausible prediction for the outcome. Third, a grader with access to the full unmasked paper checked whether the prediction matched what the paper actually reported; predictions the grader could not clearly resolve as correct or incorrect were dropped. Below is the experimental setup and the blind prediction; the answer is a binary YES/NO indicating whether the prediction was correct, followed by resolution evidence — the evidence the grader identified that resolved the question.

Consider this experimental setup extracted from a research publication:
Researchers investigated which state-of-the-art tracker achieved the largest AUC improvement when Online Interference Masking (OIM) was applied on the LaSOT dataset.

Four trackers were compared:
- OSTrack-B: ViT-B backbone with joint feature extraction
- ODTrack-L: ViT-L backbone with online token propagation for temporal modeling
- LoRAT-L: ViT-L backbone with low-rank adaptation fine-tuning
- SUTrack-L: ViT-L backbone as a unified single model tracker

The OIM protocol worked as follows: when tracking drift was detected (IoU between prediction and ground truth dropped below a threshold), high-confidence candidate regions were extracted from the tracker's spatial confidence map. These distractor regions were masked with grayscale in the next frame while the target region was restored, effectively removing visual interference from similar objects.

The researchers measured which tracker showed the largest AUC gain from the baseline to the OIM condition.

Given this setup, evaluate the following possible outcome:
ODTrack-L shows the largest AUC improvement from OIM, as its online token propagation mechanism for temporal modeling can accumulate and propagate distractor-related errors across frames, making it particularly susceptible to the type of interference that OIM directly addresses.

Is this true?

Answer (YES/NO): NO